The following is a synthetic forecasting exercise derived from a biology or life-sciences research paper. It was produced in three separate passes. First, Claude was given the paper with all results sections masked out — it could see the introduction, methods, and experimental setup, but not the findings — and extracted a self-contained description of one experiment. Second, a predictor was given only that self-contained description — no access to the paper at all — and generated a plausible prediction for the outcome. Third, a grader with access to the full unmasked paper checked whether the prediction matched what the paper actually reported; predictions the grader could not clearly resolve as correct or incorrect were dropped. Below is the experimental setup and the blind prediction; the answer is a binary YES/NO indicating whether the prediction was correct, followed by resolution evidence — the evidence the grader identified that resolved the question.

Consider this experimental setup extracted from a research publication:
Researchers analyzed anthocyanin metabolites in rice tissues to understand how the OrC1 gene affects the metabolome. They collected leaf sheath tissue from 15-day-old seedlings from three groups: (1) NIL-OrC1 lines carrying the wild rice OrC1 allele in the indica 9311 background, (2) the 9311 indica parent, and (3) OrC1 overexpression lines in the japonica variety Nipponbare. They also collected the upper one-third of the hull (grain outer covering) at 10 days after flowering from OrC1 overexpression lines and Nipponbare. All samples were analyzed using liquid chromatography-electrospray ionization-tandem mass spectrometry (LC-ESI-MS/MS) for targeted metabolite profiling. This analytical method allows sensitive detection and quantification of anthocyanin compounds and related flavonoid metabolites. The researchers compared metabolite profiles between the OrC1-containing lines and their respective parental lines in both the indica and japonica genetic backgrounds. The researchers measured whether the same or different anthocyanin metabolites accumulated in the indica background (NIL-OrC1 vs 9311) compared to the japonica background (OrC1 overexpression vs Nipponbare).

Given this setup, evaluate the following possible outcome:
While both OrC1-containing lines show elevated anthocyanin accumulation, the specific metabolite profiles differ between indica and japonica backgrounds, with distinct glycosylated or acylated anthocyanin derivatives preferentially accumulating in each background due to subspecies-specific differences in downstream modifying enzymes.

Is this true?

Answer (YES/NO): NO